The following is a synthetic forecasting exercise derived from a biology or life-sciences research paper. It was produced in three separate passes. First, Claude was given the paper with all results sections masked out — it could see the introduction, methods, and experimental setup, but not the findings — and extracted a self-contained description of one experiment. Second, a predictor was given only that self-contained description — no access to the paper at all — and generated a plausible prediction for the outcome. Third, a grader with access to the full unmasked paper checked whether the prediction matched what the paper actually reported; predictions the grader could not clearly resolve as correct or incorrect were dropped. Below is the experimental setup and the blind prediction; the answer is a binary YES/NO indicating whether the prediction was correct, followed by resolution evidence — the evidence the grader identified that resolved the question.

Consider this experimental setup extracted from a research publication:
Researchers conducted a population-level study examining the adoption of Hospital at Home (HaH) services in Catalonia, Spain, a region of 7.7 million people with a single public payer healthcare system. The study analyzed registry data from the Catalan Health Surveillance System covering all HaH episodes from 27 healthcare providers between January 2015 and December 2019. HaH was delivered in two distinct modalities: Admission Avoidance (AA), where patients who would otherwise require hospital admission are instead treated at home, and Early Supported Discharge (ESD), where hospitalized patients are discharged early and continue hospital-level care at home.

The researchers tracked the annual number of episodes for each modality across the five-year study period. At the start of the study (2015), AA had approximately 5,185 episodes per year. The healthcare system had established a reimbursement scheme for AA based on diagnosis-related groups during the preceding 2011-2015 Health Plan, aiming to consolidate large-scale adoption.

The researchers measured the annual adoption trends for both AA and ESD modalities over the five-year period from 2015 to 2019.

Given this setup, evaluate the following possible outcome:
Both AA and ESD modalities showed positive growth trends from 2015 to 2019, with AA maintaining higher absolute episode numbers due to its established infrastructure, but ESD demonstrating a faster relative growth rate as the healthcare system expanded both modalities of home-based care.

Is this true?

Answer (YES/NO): NO